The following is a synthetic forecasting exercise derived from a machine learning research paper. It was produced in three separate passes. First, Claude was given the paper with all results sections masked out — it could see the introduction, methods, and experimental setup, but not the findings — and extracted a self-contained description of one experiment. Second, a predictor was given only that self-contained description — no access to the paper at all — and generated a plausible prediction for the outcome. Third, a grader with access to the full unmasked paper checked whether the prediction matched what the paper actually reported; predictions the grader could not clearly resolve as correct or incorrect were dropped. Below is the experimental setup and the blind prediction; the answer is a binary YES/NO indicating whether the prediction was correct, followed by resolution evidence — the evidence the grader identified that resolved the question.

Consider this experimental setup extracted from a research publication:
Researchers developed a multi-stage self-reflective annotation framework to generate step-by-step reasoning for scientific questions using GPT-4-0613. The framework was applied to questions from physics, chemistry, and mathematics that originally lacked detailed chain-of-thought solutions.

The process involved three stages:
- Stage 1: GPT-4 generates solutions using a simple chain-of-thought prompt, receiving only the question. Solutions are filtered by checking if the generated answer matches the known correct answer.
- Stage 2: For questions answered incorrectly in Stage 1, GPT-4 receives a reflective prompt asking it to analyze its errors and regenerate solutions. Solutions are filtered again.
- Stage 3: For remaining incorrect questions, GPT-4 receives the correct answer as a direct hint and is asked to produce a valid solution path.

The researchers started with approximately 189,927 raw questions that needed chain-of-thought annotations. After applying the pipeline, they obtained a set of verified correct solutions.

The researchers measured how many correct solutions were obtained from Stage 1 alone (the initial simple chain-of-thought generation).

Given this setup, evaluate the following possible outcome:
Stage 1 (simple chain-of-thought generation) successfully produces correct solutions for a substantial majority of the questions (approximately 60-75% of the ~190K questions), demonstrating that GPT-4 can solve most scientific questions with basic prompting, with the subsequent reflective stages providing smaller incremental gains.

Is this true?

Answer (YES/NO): NO